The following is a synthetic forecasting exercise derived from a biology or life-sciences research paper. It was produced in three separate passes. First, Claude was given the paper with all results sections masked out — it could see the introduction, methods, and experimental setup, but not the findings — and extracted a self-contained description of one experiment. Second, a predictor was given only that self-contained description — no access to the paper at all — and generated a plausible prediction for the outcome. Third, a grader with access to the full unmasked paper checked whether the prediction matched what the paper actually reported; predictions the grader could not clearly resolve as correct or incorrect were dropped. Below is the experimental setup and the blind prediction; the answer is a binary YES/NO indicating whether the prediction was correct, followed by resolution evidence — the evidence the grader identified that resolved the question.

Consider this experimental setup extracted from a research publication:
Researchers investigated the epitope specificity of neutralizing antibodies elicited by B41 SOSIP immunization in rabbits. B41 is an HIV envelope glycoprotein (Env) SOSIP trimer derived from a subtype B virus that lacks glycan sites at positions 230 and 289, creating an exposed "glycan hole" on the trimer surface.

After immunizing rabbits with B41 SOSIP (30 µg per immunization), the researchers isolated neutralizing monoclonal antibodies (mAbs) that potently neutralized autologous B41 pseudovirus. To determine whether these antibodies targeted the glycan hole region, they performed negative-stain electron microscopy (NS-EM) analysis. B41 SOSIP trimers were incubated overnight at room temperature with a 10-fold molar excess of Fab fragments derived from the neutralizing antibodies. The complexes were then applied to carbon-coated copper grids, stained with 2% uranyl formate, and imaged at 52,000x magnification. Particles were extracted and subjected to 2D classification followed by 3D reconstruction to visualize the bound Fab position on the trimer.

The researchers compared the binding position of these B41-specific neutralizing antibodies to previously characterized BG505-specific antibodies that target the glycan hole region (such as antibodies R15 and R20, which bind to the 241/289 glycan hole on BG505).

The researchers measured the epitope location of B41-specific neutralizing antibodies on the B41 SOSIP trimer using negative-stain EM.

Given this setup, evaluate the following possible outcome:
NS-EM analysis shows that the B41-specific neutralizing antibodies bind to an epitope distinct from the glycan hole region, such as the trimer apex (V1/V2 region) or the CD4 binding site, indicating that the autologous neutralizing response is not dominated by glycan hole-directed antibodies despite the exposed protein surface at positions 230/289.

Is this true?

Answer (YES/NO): NO